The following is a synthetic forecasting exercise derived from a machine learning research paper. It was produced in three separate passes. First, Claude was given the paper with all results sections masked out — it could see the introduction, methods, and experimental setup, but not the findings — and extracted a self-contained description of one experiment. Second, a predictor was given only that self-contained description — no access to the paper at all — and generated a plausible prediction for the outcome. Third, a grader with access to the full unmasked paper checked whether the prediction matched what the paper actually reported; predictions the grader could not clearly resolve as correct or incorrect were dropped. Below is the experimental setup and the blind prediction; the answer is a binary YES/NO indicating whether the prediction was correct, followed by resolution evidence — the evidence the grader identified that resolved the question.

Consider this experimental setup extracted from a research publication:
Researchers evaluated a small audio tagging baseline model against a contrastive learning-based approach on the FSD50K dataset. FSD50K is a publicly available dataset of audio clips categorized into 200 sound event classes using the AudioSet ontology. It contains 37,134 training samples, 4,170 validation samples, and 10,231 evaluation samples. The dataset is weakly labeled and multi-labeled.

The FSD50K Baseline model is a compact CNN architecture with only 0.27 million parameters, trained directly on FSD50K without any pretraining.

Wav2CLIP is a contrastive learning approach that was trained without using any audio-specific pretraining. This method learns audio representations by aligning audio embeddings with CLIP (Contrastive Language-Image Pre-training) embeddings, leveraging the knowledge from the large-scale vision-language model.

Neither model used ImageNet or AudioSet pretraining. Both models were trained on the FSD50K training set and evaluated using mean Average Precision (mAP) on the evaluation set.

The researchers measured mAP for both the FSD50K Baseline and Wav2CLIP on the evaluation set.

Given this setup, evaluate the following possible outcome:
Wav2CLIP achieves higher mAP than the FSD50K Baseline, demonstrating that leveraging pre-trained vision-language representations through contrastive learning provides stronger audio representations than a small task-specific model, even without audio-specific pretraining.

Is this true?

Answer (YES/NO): NO